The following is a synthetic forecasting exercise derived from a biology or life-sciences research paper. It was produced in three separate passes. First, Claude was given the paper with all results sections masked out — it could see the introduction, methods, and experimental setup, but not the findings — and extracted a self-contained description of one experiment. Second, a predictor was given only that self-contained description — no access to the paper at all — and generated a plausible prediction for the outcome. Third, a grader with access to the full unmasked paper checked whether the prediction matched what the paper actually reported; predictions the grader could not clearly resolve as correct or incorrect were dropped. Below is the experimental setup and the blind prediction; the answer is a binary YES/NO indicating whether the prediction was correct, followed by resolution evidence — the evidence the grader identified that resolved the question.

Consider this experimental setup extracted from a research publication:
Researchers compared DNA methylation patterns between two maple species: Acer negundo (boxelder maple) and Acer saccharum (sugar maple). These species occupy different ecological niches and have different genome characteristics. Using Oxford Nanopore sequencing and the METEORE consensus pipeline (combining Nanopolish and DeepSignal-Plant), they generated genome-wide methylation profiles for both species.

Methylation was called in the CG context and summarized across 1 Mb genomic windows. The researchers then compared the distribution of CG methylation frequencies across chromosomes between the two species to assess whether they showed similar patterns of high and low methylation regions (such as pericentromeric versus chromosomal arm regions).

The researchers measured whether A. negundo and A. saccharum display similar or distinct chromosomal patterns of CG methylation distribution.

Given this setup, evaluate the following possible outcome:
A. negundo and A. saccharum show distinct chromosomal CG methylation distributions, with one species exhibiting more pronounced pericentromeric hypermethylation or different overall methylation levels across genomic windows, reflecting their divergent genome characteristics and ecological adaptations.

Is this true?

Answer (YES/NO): NO